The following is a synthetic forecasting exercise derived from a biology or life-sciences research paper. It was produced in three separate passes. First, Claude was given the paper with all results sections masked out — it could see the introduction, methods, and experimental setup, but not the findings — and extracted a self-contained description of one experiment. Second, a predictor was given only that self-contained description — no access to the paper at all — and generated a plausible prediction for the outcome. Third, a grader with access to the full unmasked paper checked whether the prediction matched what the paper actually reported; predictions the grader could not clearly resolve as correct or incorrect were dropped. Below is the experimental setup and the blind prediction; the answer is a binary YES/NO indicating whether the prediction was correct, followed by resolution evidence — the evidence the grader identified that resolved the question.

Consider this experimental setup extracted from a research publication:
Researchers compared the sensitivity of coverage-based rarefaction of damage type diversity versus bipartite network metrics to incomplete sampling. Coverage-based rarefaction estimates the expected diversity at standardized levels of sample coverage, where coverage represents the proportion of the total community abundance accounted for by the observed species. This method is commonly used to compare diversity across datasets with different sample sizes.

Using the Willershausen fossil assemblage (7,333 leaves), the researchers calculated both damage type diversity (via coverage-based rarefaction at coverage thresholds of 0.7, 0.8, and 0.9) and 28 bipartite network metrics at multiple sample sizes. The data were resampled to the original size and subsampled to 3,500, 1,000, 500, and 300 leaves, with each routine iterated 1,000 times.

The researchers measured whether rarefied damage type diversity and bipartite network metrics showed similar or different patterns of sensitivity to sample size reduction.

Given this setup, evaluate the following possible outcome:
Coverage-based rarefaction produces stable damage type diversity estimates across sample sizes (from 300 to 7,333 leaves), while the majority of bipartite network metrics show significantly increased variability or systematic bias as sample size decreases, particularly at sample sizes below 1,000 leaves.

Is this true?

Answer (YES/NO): NO